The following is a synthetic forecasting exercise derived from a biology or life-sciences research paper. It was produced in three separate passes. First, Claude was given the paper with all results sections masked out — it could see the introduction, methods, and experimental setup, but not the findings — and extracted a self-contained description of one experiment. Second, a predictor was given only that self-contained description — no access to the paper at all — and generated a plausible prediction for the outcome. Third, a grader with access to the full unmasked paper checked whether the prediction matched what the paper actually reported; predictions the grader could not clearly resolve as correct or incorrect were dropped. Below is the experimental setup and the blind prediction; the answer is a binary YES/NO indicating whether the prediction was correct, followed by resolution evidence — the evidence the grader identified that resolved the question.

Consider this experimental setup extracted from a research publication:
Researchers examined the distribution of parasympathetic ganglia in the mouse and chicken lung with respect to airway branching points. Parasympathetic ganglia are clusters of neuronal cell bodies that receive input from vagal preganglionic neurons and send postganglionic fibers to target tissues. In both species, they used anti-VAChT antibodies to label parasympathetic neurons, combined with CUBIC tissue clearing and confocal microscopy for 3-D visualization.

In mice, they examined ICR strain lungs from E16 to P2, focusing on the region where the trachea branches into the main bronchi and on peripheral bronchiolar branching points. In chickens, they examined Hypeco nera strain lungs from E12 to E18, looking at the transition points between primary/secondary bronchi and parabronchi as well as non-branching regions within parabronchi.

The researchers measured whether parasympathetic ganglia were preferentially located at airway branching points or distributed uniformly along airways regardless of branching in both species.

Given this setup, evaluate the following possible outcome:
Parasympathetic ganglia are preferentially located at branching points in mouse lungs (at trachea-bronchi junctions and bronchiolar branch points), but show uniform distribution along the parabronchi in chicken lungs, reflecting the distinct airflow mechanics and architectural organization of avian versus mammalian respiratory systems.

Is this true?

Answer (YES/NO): NO